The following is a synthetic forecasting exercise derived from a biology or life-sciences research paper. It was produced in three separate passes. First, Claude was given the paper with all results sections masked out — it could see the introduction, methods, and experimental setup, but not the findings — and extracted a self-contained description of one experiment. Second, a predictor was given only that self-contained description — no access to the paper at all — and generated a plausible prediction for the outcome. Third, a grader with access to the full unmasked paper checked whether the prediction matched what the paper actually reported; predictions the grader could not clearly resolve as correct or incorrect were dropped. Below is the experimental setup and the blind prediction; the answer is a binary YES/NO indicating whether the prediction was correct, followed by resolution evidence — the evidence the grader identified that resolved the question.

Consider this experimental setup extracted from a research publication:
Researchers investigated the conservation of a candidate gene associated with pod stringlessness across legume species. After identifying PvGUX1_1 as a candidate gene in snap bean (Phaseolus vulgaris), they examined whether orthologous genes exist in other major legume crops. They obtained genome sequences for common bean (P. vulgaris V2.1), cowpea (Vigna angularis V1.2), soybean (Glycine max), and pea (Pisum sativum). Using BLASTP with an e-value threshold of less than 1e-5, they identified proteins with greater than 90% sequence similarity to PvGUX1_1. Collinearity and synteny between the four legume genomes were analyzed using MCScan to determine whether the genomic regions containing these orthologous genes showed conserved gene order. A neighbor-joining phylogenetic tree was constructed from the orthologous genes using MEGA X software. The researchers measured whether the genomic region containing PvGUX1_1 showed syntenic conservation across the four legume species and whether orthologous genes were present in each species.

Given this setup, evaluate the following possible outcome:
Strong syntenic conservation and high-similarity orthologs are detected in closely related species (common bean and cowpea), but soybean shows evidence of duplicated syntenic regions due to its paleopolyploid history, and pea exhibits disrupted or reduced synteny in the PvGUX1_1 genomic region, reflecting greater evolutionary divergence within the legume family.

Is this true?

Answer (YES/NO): NO